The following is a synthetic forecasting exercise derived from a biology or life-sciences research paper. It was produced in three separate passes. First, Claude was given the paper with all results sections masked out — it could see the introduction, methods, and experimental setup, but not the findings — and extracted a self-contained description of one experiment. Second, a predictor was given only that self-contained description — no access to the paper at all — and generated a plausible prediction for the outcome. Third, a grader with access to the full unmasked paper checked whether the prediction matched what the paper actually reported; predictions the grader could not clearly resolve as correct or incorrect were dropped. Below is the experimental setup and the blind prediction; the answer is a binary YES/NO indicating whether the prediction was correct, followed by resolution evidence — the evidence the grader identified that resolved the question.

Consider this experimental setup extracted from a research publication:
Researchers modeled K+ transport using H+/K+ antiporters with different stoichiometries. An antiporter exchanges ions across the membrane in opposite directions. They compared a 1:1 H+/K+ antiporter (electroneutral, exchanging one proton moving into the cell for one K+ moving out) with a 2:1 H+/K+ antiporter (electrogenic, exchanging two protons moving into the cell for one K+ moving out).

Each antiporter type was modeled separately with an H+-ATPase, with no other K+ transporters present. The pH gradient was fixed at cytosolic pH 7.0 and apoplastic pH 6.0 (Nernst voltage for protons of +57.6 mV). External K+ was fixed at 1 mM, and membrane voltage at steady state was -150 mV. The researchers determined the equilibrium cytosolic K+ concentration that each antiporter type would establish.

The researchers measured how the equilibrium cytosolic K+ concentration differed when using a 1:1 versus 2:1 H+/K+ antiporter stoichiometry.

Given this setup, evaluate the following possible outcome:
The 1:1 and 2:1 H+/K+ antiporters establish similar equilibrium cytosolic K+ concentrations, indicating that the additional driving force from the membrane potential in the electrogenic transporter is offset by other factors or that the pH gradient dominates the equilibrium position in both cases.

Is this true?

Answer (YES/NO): NO